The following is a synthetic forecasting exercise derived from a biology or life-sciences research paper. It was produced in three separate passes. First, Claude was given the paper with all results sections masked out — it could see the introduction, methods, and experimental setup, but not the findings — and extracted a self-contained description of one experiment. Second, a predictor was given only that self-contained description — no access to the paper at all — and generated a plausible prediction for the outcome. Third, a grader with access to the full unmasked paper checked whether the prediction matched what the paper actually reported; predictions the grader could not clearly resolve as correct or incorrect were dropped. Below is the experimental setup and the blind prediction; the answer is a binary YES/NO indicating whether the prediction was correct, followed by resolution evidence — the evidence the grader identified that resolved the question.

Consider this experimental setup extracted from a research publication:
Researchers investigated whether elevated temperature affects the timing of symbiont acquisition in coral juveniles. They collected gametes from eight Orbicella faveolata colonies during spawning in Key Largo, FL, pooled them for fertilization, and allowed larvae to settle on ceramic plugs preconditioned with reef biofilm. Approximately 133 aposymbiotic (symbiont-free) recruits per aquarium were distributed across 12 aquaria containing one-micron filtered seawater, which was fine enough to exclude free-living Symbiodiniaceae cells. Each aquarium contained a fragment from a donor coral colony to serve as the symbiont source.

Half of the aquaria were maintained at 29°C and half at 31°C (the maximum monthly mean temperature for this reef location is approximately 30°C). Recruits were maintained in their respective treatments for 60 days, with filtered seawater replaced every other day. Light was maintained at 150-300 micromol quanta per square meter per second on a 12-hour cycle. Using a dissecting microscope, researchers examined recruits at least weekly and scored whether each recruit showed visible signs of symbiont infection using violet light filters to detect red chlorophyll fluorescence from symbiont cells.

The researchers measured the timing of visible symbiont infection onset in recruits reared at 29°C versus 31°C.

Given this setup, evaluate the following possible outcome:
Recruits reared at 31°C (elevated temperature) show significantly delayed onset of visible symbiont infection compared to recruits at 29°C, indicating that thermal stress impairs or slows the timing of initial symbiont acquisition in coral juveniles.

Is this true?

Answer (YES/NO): YES